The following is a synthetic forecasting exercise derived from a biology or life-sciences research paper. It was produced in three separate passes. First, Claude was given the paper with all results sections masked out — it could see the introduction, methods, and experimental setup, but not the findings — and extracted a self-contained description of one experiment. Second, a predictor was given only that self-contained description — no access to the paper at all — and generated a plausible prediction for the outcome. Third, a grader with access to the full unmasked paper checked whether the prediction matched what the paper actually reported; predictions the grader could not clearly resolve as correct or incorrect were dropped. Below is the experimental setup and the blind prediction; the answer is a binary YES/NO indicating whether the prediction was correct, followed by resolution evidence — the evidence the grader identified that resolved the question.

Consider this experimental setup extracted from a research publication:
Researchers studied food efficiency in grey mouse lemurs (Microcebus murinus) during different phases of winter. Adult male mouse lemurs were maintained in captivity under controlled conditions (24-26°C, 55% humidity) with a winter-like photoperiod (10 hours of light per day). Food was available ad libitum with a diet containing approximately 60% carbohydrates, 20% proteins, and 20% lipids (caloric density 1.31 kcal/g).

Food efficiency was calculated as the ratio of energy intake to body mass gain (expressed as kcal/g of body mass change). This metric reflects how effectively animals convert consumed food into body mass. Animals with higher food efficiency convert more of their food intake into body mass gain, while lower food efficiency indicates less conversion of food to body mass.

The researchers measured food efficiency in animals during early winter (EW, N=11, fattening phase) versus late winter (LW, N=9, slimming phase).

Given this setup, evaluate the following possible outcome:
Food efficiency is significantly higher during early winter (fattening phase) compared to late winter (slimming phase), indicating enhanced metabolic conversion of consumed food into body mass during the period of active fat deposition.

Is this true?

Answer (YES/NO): YES